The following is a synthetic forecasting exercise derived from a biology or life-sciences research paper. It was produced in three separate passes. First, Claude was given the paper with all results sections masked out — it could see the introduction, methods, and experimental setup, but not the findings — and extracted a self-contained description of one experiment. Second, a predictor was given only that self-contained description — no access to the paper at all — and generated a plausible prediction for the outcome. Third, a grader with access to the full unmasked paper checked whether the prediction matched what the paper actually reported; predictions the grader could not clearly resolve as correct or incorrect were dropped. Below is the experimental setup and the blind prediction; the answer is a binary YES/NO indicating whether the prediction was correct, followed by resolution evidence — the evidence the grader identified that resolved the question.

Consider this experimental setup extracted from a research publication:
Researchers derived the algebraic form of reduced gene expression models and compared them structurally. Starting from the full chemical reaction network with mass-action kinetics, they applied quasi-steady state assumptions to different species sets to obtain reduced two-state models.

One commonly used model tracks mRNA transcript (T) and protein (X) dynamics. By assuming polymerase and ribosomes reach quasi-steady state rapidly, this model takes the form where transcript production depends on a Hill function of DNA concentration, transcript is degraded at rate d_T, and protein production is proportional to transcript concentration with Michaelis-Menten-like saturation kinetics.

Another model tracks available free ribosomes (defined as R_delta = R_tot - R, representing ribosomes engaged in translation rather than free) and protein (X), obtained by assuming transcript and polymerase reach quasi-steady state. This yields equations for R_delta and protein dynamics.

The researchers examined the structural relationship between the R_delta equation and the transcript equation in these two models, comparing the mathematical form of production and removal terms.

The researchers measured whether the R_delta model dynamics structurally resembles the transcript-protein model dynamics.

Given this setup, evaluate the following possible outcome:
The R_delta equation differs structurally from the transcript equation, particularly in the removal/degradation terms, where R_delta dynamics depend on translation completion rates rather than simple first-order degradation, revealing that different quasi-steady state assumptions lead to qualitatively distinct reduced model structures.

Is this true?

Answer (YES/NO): NO